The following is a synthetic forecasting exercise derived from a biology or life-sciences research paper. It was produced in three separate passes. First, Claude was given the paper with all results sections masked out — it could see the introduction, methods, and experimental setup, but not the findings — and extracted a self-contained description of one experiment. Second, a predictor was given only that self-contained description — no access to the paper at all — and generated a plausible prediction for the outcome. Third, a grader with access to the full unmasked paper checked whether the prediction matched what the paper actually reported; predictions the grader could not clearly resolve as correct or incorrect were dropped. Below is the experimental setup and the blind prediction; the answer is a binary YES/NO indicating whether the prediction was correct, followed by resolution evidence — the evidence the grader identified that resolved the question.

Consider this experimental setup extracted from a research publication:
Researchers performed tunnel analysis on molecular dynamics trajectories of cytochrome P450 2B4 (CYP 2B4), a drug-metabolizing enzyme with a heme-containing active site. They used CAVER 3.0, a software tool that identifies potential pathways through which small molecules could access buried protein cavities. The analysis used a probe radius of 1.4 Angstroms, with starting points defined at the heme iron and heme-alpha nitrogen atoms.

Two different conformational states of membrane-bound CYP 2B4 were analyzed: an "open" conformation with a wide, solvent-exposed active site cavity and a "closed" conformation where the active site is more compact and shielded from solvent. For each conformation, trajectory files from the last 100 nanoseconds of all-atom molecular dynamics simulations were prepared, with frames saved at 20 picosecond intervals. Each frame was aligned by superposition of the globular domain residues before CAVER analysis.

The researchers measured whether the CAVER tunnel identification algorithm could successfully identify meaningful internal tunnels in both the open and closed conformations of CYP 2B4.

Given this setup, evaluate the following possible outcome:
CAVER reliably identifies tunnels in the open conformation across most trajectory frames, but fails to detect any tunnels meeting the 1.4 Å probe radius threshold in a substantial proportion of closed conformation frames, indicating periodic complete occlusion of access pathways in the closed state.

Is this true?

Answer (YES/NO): NO